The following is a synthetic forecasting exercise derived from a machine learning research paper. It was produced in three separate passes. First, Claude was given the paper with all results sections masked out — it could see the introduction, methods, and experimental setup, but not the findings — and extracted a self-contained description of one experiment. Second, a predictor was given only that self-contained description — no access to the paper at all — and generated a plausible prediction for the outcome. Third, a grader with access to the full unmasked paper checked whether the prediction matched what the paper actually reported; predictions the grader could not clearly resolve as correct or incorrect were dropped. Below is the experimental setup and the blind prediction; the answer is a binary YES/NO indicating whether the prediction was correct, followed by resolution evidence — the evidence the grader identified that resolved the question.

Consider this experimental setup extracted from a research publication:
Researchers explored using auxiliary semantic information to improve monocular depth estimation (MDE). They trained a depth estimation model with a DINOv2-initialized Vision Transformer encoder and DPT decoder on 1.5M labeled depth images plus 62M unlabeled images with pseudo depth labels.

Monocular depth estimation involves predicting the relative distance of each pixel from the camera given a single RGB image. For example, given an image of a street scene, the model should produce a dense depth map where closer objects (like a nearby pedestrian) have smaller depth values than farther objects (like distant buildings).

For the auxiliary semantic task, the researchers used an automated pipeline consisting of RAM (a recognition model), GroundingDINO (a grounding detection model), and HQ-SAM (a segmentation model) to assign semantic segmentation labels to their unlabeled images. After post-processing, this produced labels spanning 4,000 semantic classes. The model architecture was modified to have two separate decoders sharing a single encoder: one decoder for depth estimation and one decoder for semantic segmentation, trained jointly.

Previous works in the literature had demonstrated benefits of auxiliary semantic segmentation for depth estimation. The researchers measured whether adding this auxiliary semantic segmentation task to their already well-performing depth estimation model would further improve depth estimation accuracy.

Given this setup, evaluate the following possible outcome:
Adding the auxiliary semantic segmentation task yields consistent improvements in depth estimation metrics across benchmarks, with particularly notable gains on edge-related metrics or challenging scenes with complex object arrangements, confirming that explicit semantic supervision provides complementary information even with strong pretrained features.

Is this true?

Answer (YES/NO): NO